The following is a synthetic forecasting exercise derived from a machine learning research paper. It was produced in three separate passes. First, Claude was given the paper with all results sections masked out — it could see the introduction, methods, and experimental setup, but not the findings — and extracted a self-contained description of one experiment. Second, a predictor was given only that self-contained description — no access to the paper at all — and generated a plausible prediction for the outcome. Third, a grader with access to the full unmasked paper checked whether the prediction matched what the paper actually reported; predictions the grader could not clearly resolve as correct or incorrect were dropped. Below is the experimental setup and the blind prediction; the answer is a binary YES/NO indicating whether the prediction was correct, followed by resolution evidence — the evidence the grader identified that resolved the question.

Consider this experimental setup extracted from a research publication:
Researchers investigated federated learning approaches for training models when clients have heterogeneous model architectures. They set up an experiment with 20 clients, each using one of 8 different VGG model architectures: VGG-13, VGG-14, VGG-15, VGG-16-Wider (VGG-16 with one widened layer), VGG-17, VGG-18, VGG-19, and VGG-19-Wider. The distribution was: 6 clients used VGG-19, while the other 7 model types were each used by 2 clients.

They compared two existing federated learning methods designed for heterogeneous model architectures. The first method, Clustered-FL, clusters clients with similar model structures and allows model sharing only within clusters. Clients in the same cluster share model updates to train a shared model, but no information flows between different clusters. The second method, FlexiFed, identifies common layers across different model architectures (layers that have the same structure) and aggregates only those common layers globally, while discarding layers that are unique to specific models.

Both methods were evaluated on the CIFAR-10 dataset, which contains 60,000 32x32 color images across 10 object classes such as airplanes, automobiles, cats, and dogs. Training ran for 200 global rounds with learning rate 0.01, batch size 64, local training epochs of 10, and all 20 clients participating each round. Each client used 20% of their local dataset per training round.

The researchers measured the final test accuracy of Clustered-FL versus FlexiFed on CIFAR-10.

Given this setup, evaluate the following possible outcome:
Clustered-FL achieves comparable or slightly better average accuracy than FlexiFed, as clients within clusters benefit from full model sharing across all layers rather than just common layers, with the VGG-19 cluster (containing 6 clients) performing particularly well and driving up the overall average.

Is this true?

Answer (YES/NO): NO